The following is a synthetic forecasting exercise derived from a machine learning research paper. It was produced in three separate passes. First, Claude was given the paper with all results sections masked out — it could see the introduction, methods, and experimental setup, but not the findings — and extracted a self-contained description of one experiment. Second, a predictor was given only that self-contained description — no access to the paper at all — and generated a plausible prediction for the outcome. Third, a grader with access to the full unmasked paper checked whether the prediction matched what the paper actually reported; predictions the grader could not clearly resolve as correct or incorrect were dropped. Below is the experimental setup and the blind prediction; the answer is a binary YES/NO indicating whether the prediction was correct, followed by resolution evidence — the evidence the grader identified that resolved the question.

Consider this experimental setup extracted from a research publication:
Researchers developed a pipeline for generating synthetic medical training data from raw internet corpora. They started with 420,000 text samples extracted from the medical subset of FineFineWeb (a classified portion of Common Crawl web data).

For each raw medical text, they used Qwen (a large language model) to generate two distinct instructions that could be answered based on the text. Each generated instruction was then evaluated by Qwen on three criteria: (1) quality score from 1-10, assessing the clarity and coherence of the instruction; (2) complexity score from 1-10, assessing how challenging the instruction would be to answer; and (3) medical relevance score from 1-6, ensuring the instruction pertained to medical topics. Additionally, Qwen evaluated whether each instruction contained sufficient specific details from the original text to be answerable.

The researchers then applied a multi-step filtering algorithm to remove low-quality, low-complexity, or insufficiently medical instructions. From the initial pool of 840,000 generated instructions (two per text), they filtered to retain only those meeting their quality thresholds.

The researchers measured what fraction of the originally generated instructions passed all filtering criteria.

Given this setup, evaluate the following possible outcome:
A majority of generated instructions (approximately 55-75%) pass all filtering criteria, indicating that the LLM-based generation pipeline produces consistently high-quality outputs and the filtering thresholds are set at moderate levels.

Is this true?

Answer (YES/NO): NO